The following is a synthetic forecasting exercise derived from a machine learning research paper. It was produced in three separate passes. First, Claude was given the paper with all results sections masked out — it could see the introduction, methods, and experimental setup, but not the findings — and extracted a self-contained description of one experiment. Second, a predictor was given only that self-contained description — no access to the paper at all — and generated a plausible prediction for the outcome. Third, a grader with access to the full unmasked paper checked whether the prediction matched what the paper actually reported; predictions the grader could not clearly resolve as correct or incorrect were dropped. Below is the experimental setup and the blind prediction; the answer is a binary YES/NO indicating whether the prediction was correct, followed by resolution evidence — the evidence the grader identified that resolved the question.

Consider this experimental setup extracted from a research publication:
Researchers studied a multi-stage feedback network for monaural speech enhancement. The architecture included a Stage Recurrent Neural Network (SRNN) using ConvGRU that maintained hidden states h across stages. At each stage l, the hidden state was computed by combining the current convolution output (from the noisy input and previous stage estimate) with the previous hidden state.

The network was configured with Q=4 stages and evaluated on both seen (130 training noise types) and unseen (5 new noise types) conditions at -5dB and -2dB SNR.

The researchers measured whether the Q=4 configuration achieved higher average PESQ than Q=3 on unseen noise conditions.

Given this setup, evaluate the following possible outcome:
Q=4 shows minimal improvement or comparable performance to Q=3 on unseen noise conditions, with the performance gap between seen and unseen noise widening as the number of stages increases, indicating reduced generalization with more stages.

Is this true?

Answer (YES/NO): YES